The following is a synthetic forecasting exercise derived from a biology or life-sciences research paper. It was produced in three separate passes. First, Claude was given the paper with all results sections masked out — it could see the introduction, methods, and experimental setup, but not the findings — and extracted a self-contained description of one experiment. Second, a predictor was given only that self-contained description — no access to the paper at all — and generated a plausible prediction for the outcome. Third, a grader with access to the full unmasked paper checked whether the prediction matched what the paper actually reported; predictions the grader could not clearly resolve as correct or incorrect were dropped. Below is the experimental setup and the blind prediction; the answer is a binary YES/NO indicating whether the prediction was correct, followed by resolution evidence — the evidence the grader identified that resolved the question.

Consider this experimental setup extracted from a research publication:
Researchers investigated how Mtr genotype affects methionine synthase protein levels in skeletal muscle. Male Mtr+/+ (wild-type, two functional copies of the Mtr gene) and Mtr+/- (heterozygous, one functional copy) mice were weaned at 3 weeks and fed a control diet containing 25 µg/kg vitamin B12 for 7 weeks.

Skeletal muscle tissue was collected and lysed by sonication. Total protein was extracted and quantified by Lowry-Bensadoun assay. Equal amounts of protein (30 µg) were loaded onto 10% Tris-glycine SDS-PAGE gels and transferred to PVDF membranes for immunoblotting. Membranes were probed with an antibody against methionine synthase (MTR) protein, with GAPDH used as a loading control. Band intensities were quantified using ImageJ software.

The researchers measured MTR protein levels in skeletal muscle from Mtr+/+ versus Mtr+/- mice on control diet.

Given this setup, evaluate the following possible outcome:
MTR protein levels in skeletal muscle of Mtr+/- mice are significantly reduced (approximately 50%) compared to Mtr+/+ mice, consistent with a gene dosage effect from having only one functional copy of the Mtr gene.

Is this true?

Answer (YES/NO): NO